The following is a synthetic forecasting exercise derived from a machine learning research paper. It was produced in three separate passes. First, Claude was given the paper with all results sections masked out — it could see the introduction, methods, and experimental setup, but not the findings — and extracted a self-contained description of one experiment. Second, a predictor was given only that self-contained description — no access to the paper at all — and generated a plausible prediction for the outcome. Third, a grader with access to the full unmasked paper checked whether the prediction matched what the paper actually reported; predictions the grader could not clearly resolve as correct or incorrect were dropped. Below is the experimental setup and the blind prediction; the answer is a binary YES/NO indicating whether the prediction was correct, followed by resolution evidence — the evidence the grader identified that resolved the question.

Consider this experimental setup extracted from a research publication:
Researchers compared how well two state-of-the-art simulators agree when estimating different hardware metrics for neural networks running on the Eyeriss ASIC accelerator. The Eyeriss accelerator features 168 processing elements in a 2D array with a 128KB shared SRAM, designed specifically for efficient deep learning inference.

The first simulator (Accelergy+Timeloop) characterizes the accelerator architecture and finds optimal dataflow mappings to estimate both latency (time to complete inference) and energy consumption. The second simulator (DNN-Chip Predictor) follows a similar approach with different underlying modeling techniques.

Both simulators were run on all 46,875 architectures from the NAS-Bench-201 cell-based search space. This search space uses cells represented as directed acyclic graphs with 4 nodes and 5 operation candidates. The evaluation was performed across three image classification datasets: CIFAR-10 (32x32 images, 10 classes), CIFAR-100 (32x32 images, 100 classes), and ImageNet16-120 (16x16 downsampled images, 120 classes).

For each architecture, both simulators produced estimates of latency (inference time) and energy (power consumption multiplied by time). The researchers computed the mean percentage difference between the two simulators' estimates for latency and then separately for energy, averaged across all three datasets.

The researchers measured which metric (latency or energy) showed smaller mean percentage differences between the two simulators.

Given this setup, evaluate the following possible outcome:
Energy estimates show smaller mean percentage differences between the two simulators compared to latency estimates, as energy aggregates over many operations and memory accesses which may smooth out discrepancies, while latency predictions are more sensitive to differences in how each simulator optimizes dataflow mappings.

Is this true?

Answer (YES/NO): NO